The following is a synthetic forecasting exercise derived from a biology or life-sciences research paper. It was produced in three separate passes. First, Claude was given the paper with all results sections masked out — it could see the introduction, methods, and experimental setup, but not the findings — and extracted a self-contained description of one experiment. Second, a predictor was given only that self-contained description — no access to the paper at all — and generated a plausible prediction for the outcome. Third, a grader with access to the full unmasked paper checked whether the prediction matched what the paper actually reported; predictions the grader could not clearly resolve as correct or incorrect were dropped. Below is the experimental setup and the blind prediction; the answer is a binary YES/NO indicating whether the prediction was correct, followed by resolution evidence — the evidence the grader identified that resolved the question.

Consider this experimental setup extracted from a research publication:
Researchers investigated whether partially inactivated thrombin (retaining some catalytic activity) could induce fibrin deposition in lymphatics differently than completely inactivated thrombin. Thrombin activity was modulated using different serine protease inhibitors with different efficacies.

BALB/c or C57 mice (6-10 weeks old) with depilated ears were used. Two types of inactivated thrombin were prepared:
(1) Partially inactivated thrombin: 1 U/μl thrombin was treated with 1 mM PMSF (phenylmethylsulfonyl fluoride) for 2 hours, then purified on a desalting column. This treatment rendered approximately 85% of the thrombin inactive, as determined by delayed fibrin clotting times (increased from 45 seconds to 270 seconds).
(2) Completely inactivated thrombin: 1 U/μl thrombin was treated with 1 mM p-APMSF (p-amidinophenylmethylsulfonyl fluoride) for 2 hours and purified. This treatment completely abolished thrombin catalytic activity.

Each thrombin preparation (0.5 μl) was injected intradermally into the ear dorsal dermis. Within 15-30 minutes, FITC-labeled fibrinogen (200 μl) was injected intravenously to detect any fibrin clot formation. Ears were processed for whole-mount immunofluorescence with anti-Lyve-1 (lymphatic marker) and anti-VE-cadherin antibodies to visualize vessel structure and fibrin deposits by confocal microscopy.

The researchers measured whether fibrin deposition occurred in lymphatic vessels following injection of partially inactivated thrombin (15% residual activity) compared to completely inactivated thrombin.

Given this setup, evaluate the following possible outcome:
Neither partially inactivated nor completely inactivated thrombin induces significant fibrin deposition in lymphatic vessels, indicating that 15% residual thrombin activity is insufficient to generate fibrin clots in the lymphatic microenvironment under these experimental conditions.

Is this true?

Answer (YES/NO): NO